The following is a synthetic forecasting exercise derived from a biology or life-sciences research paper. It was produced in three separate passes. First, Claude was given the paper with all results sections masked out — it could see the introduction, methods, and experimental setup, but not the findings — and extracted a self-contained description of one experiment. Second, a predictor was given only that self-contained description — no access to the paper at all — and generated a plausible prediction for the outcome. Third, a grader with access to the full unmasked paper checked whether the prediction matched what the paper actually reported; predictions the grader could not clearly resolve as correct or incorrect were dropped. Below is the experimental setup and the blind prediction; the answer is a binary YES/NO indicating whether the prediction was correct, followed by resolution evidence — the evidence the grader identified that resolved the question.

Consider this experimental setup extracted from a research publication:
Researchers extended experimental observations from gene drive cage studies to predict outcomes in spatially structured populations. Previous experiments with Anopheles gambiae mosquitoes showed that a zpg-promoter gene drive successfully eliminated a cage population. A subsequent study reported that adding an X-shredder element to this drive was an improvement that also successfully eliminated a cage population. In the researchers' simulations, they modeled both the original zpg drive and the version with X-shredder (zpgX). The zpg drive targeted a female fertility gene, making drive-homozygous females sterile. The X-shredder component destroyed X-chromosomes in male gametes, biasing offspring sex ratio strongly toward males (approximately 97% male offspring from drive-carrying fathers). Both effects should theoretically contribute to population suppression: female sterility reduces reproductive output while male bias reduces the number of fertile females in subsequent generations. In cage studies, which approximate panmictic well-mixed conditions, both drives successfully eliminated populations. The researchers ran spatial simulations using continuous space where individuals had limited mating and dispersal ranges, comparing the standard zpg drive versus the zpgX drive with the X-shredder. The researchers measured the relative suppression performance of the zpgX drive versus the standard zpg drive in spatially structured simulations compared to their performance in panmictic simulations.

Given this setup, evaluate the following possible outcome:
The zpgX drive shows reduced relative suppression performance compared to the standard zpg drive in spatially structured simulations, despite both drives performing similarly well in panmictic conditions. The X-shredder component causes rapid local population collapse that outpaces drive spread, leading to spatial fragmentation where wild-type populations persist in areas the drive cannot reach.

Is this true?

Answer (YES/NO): NO